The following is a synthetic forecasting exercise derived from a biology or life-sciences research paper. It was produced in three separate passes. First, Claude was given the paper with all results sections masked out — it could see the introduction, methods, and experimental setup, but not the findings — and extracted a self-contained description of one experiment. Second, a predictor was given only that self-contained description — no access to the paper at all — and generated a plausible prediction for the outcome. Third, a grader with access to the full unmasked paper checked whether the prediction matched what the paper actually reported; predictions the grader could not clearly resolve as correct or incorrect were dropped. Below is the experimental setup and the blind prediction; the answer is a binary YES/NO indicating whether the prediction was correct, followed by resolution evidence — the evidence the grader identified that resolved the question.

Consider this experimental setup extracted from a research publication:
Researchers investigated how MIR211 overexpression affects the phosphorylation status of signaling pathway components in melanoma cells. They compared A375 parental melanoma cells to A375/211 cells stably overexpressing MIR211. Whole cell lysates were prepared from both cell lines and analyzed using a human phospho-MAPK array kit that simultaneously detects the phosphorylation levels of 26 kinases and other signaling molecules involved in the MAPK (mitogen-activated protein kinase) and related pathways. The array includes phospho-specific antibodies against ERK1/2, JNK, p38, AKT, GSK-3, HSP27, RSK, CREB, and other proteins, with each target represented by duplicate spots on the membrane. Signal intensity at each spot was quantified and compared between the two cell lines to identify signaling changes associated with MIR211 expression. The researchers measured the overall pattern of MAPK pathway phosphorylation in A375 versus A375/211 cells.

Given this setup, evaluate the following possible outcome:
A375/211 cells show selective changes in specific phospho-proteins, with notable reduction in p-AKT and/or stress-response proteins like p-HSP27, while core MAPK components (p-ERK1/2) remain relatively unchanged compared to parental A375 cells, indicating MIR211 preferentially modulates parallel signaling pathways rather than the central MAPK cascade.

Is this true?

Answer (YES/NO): NO